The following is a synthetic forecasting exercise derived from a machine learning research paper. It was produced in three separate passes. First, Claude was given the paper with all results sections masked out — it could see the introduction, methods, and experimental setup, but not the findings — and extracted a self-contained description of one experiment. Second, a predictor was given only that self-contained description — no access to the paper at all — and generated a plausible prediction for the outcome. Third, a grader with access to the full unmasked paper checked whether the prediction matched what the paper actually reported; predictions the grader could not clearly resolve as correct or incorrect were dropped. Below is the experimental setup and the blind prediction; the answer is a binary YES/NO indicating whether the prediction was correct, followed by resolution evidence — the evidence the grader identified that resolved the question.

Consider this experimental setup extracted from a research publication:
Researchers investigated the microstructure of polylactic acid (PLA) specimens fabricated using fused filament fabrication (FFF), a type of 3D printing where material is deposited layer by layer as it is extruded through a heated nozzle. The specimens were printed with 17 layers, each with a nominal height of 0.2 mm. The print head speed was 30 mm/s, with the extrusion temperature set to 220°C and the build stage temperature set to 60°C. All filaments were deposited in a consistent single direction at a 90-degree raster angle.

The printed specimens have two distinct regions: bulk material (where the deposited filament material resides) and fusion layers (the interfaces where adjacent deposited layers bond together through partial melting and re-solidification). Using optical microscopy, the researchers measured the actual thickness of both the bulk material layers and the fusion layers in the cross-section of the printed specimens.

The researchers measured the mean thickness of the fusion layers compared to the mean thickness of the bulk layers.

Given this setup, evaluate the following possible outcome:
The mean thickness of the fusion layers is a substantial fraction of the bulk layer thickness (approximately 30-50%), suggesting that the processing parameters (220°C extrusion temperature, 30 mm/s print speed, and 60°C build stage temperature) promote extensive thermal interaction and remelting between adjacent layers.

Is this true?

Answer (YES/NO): YES